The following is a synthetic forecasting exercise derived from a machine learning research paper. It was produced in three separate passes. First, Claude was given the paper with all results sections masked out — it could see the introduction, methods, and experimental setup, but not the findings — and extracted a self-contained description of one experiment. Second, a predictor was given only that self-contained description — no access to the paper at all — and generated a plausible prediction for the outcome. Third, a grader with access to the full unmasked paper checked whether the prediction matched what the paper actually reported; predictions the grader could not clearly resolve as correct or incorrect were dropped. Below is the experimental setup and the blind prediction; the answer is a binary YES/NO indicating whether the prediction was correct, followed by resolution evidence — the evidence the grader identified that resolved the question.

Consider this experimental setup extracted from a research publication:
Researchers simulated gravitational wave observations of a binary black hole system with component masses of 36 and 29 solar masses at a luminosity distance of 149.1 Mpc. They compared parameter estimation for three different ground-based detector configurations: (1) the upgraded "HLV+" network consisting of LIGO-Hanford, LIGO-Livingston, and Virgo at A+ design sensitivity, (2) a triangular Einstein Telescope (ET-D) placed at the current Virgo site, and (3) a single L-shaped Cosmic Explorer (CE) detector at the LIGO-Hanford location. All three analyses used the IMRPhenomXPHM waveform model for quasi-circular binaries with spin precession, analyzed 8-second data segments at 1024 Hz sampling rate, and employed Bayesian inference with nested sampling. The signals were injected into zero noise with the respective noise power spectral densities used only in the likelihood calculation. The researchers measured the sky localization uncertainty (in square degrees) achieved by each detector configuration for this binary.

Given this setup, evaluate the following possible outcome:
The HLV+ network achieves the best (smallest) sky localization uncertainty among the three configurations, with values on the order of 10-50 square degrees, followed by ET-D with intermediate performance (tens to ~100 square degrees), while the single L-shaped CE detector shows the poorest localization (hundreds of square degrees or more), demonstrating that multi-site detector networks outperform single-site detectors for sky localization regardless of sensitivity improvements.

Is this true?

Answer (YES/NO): NO